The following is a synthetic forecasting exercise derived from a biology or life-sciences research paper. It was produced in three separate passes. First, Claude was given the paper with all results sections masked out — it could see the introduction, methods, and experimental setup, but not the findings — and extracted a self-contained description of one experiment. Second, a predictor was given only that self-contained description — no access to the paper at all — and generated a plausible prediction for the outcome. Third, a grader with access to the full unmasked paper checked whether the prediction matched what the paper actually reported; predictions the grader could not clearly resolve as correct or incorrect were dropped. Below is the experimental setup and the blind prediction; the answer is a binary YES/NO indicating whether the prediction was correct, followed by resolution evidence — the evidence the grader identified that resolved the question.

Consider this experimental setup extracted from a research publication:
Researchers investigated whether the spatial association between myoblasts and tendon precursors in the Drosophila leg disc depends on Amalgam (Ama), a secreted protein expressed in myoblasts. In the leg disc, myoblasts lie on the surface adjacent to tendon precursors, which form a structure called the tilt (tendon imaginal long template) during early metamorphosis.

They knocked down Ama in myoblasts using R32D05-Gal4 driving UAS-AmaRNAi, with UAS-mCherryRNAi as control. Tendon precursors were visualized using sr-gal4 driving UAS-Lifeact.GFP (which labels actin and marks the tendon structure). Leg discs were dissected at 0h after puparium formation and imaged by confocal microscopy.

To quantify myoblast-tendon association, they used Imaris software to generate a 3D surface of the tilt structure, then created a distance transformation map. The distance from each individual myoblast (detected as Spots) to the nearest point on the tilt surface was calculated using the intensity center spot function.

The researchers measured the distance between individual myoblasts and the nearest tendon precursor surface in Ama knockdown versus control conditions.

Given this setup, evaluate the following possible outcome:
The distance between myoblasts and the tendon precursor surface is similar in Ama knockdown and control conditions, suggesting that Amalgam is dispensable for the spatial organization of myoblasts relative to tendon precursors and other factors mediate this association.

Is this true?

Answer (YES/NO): NO